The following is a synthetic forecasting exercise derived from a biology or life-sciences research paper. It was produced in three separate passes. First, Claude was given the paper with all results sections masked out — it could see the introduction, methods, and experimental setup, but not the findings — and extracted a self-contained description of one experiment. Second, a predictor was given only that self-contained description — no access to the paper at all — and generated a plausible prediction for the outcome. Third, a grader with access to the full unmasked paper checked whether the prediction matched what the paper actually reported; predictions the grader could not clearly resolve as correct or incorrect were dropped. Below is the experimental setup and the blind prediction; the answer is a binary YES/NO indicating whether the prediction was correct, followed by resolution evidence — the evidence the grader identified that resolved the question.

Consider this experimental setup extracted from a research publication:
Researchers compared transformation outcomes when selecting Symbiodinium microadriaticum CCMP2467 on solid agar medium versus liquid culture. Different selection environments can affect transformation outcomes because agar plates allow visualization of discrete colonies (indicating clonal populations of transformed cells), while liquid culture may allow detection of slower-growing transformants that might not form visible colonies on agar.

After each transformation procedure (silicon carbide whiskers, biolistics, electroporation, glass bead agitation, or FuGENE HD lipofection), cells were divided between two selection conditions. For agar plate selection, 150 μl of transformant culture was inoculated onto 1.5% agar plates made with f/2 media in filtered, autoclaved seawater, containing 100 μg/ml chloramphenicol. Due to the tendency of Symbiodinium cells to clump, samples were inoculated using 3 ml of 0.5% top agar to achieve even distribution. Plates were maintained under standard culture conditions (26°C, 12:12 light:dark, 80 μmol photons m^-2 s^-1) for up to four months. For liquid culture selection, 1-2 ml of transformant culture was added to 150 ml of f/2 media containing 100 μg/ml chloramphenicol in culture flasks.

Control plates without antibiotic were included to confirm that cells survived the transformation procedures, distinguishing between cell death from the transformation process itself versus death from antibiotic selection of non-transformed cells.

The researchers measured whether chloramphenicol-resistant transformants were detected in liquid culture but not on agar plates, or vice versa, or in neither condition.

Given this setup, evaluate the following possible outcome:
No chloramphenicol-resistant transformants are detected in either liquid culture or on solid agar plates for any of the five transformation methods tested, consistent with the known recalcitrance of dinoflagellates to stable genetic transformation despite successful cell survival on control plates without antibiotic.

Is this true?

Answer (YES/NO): YES